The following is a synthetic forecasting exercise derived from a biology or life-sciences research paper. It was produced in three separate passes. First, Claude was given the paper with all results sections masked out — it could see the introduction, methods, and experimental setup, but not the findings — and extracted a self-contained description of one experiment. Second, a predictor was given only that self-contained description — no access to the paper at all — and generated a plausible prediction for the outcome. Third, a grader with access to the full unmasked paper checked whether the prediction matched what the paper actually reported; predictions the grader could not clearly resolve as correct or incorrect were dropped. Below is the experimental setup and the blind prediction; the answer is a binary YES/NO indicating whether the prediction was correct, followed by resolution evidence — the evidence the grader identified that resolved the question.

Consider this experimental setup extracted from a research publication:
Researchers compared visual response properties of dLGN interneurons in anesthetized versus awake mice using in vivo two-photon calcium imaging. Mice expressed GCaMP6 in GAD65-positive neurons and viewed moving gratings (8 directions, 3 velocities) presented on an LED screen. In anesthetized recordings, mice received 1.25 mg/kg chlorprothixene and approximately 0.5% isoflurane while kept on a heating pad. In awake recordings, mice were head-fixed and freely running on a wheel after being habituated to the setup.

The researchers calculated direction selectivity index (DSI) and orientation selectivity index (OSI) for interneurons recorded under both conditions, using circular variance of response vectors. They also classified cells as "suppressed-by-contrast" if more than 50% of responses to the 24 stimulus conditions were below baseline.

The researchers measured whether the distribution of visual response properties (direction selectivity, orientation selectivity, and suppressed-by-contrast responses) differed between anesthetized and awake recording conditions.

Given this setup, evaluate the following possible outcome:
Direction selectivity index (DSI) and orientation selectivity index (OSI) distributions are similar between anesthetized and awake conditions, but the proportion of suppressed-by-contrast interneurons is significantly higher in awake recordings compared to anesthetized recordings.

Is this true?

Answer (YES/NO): NO